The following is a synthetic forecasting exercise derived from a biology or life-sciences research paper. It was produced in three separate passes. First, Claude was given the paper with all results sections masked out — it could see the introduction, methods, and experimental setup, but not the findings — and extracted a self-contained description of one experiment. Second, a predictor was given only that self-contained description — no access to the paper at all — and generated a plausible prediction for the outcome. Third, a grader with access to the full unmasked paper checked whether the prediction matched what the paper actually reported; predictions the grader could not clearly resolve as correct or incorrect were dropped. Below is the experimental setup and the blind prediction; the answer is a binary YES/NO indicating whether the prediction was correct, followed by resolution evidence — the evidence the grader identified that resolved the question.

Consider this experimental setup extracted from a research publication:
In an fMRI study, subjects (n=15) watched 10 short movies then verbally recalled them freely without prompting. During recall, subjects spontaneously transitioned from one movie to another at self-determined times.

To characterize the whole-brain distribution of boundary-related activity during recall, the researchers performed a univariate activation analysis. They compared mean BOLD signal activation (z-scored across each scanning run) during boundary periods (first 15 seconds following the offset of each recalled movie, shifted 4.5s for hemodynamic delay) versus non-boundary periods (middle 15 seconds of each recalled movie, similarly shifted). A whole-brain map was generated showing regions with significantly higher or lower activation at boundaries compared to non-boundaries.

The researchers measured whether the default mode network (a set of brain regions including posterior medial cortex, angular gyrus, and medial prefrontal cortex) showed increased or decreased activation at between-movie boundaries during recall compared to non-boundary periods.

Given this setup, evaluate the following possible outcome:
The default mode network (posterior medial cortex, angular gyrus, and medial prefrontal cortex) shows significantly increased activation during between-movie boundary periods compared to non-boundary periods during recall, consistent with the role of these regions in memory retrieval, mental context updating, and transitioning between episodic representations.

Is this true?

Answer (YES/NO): NO